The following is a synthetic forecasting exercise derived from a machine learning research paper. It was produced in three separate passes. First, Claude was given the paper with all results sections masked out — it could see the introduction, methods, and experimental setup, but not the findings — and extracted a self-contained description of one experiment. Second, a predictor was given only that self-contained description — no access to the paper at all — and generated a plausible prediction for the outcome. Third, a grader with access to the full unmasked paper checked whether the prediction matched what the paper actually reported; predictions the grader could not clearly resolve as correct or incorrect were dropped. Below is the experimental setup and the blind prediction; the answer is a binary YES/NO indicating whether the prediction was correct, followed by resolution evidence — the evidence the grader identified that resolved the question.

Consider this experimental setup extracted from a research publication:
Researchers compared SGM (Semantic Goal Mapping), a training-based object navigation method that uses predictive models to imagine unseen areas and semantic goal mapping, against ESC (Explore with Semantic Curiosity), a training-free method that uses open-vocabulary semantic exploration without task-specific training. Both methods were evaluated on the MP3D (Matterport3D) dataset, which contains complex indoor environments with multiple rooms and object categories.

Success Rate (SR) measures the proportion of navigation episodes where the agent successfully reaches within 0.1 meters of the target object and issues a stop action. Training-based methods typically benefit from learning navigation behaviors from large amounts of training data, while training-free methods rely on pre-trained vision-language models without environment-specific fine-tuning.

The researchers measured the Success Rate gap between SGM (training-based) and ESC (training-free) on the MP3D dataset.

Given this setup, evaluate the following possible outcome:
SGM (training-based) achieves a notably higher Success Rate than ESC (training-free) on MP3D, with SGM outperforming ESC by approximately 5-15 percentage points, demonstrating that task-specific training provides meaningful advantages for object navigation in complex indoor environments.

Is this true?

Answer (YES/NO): YES